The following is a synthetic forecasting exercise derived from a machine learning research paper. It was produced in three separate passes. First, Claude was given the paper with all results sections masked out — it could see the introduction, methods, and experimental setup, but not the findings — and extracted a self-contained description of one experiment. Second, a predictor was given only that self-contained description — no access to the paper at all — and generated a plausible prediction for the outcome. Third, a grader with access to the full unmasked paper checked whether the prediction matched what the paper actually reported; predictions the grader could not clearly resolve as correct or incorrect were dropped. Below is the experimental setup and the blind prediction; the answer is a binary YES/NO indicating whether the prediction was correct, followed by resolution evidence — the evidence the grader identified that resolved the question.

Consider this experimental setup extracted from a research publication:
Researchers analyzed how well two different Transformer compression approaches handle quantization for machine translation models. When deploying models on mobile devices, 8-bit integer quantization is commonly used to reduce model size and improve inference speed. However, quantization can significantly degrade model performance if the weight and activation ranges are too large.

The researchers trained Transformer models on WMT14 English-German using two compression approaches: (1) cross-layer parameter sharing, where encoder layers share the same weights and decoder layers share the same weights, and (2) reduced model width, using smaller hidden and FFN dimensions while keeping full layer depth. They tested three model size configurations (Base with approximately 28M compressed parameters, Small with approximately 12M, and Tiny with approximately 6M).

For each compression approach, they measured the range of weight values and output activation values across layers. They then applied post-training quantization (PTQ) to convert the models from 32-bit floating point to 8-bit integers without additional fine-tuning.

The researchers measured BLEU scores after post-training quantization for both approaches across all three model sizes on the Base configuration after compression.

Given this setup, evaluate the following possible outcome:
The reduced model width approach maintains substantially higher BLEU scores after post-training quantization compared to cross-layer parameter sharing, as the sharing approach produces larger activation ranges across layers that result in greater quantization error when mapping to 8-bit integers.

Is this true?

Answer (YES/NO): YES